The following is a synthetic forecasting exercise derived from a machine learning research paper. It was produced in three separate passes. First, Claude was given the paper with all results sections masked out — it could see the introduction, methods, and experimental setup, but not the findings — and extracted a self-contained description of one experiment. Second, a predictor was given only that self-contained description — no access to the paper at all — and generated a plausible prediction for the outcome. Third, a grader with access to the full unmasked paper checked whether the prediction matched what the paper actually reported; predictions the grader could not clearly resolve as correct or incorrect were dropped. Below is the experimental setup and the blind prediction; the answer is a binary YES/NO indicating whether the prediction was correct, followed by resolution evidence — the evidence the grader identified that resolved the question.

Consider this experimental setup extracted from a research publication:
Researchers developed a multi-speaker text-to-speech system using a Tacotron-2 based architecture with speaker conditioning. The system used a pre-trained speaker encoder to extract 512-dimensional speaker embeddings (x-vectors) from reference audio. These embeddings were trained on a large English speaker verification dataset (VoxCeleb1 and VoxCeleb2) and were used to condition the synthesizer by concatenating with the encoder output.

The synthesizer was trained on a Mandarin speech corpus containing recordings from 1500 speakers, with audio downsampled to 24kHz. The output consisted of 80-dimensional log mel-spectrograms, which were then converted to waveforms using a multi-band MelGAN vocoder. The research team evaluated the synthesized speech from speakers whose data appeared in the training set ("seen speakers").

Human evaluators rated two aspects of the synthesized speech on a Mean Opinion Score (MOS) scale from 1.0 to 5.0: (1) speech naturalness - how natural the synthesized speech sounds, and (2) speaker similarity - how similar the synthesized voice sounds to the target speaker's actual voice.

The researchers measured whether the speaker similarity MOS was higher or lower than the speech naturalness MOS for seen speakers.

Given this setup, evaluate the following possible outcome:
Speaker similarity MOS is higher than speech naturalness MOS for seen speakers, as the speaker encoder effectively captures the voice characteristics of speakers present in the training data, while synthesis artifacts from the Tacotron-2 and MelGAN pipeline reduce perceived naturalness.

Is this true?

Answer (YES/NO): YES